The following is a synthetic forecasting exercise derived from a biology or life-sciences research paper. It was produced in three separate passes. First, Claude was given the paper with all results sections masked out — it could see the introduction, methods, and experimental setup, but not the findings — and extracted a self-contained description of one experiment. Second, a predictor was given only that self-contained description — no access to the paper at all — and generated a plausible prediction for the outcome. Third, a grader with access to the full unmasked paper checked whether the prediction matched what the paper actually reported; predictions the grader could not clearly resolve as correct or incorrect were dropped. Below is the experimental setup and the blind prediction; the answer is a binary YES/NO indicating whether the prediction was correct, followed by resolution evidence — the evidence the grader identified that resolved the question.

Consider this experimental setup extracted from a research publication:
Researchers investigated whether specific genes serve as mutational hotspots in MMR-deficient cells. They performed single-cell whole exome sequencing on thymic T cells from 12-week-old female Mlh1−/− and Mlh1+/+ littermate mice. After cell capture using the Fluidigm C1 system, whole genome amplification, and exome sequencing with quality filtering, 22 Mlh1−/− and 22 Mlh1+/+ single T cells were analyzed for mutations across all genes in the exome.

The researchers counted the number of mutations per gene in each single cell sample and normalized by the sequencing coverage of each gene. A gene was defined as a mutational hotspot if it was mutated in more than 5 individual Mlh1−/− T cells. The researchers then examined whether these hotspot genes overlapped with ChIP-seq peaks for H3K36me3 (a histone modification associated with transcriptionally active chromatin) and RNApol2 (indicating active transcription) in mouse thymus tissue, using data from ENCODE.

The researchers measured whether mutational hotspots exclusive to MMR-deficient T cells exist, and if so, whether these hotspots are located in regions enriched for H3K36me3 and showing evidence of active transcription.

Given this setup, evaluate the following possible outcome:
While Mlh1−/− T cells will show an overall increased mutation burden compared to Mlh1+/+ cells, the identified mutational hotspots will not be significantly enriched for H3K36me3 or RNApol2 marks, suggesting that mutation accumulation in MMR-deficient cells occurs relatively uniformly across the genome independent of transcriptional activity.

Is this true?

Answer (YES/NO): NO